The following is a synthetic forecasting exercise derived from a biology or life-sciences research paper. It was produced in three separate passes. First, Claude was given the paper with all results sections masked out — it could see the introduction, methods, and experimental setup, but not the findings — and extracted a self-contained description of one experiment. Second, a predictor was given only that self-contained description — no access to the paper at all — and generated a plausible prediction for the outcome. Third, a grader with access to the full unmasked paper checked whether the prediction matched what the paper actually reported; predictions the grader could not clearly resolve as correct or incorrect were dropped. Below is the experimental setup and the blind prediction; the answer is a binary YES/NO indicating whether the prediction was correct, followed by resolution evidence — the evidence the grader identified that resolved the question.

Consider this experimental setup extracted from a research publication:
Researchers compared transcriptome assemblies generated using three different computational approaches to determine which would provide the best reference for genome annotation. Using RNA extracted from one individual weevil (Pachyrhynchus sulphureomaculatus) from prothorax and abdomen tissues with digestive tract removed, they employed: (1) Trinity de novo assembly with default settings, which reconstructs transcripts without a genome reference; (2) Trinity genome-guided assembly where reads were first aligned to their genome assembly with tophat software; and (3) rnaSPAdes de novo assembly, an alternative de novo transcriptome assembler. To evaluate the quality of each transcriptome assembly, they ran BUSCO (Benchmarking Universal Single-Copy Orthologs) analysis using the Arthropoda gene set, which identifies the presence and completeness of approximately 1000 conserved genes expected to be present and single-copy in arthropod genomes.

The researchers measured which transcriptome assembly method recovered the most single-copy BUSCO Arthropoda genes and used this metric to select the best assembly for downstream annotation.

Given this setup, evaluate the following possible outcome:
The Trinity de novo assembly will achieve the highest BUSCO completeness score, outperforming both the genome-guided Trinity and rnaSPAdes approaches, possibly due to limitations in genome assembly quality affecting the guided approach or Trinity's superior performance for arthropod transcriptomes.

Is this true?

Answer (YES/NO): NO